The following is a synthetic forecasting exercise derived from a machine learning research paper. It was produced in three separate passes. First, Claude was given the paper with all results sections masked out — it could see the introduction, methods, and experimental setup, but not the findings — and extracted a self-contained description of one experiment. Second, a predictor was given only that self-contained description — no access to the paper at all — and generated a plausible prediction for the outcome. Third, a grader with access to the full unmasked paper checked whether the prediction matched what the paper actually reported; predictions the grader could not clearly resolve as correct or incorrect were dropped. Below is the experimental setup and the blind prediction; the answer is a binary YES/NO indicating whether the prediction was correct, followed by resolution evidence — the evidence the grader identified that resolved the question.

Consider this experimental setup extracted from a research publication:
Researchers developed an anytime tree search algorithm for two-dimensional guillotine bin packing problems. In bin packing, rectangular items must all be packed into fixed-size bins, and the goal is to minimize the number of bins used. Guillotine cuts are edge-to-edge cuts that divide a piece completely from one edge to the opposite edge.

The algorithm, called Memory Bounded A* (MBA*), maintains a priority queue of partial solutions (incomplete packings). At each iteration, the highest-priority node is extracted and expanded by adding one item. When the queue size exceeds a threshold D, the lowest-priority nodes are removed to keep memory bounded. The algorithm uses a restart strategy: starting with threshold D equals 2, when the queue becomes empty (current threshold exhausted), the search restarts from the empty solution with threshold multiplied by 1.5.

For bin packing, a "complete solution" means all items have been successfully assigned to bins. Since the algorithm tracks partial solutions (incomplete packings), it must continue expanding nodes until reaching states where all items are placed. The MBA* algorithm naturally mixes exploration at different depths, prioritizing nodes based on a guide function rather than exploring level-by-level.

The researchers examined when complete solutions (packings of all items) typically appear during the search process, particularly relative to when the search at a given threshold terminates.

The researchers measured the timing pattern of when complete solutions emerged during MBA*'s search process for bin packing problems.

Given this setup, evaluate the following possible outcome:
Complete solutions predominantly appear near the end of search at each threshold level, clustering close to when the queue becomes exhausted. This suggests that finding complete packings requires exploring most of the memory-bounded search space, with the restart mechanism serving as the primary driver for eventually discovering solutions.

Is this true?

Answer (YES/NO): YES